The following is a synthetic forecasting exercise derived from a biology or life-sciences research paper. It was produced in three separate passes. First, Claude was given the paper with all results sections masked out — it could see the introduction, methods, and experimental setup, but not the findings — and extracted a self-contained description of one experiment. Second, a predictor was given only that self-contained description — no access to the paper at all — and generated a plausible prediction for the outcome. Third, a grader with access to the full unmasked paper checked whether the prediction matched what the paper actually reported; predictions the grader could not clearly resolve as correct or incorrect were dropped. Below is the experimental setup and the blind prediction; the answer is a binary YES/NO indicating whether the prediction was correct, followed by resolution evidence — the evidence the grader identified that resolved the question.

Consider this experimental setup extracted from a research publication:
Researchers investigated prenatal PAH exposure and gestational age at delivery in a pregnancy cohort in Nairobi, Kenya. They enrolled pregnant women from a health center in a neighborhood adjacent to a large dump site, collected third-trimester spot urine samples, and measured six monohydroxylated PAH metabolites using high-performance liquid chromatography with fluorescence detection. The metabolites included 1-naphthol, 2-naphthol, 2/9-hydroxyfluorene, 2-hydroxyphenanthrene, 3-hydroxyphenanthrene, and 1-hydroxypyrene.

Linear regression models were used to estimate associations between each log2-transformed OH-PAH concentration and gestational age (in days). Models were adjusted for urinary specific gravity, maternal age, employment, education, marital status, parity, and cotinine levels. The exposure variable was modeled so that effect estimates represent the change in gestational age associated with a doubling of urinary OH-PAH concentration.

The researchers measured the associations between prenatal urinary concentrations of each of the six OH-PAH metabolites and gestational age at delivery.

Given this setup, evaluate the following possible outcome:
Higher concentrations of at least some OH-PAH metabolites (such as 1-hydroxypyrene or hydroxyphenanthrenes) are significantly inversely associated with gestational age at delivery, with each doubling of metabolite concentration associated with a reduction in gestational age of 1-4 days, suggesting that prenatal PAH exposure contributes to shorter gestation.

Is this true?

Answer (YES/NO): YES